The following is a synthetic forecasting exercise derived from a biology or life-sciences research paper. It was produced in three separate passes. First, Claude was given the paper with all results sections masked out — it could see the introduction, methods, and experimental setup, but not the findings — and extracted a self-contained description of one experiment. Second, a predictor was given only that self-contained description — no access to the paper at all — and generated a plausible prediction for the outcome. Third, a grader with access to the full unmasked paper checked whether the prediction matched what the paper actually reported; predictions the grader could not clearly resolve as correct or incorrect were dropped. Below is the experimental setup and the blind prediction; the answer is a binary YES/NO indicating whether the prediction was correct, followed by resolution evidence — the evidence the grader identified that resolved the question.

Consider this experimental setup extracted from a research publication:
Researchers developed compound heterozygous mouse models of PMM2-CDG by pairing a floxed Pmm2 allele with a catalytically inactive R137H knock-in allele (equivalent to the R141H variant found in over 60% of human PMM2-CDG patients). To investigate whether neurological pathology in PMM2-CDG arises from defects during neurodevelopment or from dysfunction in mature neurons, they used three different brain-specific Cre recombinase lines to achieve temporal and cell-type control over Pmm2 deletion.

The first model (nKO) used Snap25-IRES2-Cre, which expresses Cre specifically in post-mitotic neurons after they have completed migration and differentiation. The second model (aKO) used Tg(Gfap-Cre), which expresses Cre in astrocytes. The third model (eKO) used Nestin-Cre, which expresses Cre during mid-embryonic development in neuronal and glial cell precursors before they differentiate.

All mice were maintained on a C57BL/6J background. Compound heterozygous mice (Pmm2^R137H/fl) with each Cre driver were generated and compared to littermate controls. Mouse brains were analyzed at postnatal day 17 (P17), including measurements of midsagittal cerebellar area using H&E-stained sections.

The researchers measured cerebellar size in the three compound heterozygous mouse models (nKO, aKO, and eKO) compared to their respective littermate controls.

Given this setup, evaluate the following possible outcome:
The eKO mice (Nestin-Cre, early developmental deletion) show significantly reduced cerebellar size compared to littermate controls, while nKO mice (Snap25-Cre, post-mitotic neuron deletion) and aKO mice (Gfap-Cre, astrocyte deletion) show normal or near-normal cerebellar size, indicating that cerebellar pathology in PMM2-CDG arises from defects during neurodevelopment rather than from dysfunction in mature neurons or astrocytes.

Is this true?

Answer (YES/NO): YES